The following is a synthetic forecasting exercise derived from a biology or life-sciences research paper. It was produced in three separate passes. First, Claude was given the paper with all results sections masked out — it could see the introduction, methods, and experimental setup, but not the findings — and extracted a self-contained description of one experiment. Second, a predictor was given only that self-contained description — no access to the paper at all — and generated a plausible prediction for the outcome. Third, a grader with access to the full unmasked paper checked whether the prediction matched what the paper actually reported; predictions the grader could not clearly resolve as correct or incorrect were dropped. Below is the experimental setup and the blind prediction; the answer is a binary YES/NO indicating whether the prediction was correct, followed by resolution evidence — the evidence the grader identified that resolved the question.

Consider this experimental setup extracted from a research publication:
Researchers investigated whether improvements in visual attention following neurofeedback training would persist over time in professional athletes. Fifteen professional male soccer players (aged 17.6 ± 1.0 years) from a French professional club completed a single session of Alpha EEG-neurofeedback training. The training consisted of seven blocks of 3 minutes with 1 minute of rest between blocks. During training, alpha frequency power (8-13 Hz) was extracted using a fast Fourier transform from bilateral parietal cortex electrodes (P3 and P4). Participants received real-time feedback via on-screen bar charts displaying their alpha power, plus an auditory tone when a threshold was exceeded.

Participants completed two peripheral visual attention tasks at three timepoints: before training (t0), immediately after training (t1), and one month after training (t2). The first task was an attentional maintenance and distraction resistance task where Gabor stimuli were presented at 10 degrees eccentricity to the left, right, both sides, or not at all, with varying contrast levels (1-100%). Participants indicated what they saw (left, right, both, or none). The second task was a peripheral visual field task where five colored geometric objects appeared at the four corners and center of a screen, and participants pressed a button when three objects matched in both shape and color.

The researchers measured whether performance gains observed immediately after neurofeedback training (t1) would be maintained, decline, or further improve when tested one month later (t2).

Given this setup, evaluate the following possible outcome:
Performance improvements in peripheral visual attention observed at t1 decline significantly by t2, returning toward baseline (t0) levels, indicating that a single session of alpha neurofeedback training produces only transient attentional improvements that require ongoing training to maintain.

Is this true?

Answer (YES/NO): NO